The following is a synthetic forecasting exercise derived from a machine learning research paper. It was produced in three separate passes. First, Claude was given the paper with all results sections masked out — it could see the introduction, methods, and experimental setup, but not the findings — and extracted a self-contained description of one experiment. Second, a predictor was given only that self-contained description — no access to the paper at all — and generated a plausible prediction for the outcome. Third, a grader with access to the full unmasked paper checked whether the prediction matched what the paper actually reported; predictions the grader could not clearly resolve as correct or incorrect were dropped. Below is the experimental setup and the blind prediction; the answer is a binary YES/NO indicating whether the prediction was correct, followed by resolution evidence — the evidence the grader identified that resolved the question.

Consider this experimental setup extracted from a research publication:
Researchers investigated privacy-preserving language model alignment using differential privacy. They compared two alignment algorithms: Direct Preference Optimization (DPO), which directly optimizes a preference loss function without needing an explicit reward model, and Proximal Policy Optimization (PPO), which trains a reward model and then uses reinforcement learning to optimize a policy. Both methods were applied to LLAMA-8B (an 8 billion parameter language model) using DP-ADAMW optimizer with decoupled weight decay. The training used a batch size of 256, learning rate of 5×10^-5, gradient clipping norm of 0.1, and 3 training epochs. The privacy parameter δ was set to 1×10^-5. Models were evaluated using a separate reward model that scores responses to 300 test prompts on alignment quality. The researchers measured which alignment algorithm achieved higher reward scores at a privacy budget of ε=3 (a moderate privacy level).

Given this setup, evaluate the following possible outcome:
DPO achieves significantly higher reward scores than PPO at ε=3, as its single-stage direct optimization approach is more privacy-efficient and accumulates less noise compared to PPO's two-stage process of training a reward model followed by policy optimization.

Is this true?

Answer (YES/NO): NO